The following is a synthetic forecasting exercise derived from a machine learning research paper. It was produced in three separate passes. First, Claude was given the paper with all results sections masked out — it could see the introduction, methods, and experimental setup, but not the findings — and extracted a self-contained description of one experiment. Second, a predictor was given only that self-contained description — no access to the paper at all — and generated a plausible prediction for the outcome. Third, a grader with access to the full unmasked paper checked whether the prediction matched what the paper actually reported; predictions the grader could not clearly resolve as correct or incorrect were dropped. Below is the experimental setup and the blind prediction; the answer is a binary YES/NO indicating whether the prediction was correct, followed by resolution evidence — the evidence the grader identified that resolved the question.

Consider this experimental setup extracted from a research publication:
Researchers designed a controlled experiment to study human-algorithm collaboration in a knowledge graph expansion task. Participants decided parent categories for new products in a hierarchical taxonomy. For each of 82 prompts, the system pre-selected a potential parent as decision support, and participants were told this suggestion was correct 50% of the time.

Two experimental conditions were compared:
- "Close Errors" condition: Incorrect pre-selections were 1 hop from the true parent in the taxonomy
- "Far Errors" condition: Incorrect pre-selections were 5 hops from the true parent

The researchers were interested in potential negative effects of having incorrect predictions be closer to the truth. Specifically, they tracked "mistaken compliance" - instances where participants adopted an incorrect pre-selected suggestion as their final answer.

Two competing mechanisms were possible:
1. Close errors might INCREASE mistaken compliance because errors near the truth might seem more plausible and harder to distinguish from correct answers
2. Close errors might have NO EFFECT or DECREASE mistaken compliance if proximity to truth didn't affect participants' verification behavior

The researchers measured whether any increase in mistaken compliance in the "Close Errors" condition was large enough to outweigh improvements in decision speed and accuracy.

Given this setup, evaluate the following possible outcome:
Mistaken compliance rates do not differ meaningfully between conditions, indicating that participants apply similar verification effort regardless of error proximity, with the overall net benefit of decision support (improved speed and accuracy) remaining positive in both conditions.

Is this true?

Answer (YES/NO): NO